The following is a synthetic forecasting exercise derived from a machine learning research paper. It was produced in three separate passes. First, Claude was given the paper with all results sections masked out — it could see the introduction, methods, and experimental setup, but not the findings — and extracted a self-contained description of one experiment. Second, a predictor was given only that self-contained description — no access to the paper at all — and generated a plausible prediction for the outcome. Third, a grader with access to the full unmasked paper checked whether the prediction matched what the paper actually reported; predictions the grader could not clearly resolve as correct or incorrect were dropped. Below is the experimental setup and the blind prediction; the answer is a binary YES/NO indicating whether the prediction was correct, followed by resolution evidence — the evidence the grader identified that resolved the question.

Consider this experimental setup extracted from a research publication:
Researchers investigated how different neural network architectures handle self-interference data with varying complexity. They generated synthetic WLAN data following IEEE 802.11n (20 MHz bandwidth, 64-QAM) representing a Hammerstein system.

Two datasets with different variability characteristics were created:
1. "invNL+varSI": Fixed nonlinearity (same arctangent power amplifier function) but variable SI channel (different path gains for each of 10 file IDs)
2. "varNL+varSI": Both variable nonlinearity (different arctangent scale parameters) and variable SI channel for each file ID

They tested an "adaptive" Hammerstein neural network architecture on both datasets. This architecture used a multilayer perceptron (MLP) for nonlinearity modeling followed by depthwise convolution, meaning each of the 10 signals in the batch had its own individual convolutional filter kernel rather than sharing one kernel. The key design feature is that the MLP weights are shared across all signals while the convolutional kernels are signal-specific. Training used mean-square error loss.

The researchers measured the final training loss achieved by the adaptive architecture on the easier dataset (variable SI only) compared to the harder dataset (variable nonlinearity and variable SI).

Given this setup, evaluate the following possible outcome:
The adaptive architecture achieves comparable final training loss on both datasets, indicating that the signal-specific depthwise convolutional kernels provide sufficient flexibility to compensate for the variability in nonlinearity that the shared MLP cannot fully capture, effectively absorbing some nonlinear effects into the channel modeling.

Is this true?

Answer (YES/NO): NO